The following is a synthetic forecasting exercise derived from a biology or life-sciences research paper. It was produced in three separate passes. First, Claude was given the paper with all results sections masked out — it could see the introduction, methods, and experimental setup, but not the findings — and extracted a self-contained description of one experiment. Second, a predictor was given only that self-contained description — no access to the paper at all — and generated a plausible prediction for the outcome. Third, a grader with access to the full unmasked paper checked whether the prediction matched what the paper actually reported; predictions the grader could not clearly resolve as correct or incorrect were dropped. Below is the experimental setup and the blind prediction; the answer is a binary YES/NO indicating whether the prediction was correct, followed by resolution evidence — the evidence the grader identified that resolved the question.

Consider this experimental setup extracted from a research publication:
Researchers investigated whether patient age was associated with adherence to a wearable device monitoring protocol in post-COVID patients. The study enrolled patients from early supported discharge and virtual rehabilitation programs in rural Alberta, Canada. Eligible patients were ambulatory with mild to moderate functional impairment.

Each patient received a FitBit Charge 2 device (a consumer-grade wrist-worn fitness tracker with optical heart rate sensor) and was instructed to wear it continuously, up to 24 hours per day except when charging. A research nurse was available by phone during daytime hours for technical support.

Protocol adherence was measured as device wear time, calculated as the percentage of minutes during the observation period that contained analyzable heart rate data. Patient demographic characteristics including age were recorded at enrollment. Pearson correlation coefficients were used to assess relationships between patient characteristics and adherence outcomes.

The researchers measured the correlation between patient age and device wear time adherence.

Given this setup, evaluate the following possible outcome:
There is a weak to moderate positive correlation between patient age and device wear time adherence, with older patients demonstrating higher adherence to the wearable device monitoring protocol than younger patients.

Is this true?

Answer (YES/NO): NO